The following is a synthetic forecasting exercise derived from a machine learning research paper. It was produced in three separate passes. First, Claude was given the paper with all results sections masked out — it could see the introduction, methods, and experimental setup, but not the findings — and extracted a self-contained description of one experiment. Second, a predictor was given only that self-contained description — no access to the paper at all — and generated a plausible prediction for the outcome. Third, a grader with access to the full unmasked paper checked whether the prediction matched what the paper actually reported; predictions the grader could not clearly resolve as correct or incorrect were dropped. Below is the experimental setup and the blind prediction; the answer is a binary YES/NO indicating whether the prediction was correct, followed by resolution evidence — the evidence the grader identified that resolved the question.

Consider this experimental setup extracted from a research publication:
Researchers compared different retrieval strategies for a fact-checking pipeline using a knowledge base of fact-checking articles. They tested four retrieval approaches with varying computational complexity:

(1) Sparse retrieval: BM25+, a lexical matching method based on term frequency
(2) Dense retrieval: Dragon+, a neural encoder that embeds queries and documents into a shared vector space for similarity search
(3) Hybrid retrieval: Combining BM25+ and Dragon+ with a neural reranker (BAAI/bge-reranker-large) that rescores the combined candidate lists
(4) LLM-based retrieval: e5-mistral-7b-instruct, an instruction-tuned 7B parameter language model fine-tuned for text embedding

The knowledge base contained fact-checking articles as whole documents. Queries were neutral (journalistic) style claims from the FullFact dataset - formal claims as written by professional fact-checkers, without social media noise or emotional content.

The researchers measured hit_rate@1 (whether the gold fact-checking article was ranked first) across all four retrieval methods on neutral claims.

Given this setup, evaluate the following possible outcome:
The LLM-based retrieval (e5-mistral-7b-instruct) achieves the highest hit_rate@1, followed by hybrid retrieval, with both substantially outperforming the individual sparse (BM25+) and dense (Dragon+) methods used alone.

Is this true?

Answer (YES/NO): NO